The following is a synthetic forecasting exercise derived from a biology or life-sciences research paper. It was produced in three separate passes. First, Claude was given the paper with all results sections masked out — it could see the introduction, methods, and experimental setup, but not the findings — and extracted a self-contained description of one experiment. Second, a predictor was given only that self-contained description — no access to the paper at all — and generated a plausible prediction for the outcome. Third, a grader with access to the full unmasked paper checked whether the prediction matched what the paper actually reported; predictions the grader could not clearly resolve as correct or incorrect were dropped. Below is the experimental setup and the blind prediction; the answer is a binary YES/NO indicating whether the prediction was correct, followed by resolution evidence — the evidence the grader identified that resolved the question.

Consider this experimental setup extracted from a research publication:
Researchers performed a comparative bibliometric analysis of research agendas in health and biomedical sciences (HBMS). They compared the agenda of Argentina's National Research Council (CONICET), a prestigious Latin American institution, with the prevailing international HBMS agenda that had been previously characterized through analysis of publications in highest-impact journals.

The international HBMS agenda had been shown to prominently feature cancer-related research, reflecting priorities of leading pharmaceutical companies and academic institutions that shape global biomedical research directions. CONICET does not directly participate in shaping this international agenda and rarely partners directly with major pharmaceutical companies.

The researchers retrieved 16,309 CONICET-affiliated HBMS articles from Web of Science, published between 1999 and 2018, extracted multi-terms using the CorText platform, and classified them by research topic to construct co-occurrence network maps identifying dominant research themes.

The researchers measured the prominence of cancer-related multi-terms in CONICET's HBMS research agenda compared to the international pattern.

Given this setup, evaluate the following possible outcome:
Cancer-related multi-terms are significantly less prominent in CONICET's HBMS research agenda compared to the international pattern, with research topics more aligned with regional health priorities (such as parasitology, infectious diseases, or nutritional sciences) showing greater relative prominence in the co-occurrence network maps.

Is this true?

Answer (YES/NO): YES